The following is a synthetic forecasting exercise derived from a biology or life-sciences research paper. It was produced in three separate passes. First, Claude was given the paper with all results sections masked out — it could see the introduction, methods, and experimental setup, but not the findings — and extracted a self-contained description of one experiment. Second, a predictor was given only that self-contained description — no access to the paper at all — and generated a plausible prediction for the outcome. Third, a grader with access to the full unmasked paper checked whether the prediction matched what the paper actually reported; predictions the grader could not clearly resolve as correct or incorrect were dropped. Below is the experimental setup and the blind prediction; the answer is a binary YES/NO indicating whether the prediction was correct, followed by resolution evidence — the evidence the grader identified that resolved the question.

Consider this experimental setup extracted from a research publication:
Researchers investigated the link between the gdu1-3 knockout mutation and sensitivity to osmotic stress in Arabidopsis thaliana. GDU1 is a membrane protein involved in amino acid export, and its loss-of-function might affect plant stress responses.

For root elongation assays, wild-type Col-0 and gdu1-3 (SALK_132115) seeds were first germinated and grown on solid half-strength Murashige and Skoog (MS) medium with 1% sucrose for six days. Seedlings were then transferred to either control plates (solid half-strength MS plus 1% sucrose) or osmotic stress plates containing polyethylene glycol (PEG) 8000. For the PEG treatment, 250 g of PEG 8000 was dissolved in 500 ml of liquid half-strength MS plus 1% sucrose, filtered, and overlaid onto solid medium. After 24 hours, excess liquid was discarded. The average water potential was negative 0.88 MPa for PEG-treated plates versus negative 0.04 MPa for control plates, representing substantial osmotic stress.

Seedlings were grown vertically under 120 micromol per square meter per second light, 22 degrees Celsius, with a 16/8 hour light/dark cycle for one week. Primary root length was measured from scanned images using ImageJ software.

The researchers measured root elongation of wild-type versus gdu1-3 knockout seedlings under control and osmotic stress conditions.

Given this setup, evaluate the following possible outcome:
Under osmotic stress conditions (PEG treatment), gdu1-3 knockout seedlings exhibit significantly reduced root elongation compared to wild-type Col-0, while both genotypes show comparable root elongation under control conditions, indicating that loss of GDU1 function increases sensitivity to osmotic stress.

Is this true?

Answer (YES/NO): NO